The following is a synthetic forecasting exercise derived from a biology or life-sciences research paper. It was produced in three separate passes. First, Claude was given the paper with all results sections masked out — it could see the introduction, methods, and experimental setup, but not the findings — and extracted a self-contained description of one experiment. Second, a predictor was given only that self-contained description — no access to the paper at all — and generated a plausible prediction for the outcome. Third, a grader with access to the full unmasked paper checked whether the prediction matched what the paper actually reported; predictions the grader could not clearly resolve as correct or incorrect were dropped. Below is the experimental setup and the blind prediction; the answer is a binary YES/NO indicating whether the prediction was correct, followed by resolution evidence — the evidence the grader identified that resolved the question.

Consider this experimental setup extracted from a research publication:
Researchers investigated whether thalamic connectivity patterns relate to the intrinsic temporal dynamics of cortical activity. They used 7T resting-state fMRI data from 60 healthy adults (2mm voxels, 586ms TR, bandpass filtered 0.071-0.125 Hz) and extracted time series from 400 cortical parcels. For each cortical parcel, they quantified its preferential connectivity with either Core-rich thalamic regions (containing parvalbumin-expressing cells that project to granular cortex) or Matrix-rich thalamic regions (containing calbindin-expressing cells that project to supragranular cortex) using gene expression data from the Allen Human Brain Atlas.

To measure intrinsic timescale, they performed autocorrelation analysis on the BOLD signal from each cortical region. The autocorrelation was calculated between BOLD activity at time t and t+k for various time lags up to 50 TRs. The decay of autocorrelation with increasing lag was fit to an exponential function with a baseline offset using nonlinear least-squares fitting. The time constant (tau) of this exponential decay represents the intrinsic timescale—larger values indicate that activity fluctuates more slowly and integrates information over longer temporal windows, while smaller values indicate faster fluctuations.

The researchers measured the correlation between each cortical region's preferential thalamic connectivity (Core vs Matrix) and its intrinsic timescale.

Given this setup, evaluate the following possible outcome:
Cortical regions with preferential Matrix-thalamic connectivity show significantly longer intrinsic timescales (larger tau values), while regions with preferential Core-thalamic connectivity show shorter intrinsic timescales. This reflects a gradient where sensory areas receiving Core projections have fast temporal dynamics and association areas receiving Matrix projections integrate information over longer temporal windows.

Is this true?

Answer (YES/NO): YES